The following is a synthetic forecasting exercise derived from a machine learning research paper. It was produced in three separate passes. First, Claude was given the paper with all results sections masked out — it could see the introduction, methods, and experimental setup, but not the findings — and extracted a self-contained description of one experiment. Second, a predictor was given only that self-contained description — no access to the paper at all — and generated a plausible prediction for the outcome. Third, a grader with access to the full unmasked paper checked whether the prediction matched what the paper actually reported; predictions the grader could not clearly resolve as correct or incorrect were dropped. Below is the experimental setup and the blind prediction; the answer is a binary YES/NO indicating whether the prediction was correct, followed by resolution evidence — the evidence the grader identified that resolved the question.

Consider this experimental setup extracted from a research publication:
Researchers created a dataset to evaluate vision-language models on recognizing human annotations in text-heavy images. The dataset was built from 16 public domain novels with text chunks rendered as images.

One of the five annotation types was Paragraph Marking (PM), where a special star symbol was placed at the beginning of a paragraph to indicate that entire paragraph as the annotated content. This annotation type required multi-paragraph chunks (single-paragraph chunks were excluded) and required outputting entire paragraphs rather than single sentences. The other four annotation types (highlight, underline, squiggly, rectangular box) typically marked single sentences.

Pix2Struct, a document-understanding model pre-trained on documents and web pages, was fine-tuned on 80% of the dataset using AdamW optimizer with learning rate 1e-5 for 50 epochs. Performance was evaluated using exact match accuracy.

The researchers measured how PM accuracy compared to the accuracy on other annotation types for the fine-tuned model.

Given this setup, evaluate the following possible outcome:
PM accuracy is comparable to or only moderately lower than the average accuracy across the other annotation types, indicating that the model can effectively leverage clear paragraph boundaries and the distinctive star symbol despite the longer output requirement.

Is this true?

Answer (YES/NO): NO